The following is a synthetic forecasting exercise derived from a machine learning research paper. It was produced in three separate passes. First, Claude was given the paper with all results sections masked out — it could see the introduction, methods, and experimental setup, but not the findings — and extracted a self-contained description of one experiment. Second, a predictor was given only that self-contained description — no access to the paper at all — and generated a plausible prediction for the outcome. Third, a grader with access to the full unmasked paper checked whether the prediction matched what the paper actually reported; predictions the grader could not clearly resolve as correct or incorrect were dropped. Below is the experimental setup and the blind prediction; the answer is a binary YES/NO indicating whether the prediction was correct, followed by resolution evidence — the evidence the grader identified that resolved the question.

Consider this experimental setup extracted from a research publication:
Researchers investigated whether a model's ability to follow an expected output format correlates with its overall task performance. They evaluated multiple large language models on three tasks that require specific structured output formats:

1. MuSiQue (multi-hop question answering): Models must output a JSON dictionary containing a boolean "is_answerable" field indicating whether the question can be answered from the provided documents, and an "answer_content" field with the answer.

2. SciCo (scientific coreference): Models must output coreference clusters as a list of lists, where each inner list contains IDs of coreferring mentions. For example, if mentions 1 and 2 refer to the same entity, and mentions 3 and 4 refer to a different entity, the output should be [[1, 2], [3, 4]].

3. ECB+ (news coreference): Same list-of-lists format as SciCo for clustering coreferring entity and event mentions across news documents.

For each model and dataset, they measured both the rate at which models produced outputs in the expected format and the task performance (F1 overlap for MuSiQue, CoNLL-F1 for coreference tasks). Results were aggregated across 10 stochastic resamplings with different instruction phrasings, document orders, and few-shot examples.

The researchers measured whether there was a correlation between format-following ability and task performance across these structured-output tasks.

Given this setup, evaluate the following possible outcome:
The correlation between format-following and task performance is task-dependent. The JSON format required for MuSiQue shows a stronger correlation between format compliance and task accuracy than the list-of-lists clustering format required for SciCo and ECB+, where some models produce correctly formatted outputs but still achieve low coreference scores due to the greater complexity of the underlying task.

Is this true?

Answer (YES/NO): NO